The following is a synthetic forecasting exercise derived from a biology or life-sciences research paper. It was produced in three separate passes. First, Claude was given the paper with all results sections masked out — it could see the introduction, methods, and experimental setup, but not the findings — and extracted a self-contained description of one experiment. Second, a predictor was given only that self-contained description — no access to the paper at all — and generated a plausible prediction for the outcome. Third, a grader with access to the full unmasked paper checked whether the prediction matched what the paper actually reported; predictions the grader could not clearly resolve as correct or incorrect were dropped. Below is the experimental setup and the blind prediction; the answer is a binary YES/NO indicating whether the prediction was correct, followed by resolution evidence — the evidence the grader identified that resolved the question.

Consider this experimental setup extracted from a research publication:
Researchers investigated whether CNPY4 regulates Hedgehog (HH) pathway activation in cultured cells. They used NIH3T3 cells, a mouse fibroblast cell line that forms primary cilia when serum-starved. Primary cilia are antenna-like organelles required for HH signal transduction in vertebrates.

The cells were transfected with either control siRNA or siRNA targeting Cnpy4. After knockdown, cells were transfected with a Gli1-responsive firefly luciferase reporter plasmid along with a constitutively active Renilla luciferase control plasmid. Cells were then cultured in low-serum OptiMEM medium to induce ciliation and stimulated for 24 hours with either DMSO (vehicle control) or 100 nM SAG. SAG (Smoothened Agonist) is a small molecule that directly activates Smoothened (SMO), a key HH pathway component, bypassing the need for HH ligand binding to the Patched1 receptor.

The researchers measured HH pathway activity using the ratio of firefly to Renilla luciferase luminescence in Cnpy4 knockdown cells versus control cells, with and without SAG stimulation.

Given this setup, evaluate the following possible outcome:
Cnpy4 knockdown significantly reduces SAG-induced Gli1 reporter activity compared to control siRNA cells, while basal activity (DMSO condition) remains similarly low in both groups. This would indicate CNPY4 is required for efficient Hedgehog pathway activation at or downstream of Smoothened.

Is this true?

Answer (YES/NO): NO